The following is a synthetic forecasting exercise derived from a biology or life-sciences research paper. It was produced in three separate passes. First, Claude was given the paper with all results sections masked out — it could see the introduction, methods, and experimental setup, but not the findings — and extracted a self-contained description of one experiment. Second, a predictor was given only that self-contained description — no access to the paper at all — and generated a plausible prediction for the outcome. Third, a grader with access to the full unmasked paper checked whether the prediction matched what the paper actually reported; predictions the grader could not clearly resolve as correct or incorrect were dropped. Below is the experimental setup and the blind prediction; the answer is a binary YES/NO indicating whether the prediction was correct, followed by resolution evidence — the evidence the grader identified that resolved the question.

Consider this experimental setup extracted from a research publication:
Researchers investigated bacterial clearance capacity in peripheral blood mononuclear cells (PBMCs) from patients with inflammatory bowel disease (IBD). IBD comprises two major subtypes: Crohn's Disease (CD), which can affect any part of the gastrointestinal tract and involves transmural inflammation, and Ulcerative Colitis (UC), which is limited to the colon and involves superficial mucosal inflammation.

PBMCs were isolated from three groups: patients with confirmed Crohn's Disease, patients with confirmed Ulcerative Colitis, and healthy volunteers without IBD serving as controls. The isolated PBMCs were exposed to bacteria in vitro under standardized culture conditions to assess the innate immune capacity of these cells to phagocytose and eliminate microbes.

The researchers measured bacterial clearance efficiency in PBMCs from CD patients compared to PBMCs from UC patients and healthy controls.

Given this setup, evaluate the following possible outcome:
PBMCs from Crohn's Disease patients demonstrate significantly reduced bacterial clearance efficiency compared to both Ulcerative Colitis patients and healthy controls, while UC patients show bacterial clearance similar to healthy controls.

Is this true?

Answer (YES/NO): YES